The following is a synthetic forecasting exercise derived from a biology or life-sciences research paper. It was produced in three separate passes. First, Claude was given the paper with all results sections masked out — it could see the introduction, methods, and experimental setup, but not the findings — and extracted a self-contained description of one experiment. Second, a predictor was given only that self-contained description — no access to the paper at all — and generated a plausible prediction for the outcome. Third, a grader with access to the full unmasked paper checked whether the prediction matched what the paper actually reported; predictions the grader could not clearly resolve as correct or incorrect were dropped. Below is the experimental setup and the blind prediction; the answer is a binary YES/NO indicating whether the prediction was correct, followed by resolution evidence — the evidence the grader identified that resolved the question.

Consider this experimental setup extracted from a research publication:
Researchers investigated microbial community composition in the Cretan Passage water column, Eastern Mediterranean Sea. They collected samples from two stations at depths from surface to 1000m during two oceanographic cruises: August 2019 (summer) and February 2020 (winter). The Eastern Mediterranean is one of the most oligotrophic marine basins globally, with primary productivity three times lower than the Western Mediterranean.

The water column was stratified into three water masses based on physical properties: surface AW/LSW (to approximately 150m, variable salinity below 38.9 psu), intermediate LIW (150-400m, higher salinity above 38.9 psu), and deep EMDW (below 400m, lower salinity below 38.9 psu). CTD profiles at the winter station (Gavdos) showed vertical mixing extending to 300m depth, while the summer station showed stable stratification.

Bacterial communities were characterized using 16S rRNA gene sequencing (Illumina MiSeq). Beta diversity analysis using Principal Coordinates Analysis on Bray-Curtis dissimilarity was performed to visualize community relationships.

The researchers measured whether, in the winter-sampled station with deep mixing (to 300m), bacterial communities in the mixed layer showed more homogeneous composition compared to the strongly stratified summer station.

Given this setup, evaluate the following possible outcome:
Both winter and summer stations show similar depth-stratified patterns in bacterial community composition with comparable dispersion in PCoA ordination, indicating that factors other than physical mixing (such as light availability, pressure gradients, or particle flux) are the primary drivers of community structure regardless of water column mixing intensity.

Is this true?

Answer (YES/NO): NO